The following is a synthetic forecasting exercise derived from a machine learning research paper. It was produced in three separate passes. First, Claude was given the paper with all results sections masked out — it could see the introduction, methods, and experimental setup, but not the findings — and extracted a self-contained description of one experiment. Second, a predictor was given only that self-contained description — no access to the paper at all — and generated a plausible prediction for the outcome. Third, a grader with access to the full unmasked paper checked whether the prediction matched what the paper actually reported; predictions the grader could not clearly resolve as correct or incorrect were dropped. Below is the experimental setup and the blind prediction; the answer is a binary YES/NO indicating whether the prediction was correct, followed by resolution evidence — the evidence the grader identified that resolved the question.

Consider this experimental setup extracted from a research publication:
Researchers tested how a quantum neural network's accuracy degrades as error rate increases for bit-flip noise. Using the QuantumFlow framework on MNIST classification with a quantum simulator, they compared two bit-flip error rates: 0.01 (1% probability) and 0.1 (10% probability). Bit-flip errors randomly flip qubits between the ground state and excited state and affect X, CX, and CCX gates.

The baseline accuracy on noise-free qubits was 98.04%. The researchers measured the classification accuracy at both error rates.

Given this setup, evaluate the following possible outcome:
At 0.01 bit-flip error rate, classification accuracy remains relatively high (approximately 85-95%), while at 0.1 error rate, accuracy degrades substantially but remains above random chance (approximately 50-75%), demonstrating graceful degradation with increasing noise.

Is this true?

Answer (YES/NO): YES